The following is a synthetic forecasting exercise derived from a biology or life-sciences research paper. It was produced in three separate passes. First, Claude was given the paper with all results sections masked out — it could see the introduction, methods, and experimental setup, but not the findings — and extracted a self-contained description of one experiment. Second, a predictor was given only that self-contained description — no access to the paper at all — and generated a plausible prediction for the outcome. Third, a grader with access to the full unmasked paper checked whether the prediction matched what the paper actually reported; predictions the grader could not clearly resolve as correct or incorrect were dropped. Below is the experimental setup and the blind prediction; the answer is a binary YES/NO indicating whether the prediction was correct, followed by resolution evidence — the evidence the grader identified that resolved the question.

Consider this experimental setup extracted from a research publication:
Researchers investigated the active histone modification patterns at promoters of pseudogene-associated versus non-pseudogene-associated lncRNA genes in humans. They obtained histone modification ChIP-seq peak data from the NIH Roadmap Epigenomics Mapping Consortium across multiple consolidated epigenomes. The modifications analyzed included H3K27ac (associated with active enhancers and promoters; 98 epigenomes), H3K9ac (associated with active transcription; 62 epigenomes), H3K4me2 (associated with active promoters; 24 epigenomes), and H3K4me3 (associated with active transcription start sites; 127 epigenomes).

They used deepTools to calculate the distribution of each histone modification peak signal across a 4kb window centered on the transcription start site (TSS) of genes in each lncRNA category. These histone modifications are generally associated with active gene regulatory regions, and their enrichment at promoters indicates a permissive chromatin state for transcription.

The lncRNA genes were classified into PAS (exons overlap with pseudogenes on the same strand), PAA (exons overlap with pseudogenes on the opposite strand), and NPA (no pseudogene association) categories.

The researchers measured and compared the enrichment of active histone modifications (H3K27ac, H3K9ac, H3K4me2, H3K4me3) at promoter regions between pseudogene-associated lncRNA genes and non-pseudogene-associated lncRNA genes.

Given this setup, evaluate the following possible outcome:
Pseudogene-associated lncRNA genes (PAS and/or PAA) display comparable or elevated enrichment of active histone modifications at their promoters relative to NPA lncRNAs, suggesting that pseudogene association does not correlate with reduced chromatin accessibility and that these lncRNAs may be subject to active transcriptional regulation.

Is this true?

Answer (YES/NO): YES